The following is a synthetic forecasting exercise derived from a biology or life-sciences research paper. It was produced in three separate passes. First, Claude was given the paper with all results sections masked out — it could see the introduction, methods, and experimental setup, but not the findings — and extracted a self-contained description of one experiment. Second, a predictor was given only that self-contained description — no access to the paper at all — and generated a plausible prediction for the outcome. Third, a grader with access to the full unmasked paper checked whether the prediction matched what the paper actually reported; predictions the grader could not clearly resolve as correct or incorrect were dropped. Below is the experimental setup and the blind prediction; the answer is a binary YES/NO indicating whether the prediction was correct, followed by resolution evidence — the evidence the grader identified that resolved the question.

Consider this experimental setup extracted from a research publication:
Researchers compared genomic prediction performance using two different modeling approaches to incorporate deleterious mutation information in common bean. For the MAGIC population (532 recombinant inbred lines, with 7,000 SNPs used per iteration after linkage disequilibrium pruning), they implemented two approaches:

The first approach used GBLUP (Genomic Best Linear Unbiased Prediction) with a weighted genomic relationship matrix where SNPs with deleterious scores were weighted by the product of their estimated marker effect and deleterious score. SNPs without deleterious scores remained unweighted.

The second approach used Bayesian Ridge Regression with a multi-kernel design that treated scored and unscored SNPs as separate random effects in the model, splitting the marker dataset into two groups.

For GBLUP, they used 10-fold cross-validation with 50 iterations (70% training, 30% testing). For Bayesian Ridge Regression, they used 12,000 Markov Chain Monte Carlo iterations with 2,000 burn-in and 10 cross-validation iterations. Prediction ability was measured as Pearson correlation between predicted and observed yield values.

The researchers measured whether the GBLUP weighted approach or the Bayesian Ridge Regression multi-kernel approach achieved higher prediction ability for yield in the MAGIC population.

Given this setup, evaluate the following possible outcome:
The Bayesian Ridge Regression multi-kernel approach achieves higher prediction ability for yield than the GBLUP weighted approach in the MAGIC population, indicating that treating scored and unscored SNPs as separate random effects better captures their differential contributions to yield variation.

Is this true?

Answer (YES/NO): NO